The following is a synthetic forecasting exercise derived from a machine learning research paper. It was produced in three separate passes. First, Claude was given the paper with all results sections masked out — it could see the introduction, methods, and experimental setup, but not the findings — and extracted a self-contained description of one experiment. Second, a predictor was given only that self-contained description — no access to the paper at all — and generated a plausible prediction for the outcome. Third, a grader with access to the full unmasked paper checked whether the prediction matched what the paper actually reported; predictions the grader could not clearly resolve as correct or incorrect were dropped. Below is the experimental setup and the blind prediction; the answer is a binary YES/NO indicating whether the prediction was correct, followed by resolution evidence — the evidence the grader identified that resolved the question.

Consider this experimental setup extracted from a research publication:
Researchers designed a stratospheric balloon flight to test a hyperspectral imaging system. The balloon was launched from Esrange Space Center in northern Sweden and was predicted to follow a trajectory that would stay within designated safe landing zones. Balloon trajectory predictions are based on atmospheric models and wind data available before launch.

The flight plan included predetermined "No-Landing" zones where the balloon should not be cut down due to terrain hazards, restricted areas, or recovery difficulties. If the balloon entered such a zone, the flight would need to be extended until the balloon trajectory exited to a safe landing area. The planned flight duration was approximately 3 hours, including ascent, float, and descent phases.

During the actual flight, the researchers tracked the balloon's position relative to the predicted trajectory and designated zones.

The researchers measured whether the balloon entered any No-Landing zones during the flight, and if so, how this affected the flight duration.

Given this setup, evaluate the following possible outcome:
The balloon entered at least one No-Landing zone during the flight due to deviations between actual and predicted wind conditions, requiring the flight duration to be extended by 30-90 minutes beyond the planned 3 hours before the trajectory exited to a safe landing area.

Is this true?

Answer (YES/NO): NO